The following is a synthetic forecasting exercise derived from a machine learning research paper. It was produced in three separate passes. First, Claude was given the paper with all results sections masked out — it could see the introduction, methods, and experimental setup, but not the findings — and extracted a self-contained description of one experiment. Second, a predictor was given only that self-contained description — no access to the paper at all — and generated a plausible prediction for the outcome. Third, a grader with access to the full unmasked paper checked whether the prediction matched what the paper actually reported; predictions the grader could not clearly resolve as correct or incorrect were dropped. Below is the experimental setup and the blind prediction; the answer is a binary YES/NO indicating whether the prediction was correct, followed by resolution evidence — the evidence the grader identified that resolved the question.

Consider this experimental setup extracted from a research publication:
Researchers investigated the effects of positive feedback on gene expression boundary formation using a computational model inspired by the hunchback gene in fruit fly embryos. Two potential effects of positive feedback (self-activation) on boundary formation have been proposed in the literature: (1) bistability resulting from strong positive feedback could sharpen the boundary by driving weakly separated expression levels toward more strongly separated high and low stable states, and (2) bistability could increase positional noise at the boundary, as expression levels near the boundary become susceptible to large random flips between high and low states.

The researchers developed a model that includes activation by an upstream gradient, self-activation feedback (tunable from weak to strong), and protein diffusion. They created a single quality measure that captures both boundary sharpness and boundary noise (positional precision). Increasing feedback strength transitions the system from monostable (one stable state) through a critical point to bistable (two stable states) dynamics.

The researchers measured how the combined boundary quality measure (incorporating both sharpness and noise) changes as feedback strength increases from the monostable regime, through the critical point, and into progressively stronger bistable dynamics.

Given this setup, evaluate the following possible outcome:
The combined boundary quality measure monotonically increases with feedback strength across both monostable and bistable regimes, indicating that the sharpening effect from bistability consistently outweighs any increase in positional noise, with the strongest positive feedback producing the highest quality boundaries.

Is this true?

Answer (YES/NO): NO